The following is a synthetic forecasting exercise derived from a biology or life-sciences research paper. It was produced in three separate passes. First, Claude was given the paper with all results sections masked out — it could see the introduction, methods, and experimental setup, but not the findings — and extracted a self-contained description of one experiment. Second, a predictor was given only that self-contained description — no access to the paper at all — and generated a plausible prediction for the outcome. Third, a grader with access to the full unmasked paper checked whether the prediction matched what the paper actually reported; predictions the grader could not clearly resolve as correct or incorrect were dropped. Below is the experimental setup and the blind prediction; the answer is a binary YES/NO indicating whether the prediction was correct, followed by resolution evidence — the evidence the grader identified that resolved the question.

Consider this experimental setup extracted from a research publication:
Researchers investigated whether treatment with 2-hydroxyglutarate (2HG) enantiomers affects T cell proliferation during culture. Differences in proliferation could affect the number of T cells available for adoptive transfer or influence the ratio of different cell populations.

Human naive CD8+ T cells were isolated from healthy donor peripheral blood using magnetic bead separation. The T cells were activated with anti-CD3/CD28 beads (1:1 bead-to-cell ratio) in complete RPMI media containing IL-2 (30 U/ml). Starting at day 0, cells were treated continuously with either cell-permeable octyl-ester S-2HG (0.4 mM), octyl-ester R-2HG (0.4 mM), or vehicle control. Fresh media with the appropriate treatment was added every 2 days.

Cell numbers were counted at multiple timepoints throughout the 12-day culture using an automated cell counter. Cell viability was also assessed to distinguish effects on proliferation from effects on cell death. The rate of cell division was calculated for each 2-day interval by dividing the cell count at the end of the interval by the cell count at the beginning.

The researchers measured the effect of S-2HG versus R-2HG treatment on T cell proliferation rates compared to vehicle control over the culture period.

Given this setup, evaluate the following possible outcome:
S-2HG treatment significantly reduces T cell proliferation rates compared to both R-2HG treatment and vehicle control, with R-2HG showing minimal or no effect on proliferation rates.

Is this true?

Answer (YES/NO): NO